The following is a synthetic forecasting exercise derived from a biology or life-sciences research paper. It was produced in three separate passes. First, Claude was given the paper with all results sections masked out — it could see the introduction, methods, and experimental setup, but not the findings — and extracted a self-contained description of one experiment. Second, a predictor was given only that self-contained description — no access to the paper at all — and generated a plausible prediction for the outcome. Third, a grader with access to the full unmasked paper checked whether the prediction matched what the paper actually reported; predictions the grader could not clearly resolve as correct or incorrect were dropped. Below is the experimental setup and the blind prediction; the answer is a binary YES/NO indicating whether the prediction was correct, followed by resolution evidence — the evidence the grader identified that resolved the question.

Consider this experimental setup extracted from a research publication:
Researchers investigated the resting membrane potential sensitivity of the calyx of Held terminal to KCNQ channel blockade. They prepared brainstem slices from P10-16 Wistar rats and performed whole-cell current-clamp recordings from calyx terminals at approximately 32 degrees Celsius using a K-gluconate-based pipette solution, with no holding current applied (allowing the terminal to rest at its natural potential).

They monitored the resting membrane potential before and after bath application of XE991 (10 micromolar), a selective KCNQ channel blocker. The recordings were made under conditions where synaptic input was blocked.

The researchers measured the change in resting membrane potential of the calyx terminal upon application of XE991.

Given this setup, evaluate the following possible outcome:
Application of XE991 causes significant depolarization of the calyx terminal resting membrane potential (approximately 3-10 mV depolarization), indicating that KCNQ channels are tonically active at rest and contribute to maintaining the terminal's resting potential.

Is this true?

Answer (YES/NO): YES